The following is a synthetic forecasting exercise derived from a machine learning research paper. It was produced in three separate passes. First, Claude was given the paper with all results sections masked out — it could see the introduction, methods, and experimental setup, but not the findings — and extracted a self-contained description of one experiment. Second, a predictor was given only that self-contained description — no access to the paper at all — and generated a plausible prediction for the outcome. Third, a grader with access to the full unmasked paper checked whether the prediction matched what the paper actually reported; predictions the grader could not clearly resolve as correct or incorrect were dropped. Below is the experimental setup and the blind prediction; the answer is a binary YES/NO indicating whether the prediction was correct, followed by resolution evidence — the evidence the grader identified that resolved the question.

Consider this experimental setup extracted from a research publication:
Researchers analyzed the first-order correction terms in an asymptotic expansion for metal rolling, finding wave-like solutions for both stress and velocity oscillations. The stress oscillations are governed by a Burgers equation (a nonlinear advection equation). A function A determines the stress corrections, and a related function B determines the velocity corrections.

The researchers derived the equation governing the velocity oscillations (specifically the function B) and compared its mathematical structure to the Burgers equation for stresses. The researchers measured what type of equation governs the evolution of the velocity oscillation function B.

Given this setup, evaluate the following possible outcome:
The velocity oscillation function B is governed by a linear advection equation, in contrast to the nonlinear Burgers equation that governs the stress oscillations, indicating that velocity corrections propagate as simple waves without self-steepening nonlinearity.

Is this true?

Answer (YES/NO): YES